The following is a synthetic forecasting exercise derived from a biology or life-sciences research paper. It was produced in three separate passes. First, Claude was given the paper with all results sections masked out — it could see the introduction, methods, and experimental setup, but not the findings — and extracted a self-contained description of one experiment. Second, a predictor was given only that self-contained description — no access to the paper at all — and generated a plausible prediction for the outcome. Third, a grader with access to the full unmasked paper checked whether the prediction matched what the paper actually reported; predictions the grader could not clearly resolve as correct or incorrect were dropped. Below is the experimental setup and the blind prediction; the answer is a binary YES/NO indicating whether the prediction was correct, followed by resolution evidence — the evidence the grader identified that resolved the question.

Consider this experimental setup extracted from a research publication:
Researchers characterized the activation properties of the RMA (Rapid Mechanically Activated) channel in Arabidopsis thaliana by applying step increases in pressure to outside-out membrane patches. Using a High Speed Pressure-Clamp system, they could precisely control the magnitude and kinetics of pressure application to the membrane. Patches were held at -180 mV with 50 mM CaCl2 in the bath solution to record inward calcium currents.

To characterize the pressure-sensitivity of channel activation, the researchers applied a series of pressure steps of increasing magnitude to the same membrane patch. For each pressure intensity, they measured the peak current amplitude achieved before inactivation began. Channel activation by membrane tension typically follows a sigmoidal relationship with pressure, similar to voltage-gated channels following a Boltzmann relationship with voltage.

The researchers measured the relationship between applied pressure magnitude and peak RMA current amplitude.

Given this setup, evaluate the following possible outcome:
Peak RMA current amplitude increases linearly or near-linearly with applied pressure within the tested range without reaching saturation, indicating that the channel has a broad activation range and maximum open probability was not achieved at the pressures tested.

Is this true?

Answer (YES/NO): NO